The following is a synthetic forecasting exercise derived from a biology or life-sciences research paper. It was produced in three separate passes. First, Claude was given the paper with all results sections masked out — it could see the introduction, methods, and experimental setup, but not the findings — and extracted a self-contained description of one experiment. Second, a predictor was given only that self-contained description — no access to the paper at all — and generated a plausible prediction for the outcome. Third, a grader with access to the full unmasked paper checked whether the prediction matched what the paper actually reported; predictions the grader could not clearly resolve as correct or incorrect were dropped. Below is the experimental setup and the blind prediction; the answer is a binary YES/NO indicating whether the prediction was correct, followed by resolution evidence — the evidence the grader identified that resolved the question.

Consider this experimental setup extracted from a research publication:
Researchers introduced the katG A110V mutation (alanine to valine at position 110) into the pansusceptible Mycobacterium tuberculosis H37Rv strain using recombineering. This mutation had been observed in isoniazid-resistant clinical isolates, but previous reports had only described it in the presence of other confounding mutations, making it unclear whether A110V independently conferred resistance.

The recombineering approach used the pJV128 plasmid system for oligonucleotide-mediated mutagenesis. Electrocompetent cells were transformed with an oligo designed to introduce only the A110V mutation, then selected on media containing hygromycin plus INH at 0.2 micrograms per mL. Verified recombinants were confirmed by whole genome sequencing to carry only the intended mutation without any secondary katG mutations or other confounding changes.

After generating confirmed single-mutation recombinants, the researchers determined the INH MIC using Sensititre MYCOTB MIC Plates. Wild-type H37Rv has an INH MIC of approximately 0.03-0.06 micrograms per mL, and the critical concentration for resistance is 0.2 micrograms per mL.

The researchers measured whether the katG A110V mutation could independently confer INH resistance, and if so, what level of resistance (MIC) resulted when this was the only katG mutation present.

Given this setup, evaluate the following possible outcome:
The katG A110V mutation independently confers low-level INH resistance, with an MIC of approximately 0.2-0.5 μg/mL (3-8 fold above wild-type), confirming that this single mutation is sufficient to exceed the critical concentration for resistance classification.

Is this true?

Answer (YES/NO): NO